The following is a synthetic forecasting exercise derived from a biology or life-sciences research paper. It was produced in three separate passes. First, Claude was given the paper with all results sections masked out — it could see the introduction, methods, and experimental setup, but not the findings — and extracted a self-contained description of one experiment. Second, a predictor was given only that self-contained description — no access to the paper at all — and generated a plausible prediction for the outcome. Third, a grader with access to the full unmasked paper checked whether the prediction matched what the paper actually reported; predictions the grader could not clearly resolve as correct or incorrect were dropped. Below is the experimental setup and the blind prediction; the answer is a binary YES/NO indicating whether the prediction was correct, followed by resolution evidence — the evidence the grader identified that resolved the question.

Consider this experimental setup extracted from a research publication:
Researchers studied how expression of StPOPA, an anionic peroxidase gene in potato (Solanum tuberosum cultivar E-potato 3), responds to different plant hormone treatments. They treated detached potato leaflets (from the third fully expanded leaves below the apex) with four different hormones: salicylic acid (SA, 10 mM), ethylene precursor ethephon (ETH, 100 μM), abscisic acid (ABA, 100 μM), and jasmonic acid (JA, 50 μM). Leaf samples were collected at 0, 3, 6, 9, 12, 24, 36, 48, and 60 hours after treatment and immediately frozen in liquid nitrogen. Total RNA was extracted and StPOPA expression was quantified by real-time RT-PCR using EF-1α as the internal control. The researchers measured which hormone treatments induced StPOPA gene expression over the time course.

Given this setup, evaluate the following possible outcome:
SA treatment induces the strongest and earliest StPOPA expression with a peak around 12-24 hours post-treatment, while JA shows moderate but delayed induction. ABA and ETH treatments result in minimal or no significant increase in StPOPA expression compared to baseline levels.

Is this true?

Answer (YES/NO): NO